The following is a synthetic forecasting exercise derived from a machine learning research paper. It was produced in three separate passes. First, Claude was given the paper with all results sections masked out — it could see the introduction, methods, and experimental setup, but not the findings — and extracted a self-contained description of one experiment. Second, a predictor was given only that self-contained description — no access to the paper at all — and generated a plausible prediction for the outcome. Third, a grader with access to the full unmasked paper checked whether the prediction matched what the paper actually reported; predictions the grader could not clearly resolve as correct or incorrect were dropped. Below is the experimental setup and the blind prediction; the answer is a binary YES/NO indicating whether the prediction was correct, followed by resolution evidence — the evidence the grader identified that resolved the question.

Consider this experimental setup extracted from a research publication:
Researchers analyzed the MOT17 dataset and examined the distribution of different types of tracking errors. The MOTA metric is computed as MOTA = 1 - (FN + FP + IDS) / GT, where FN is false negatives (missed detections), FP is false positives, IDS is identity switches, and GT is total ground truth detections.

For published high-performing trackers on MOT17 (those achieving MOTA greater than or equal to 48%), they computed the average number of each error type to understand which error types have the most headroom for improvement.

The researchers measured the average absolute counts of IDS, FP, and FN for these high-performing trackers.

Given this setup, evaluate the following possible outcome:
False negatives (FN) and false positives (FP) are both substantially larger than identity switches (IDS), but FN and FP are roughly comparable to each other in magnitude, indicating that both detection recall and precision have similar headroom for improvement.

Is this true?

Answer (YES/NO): NO